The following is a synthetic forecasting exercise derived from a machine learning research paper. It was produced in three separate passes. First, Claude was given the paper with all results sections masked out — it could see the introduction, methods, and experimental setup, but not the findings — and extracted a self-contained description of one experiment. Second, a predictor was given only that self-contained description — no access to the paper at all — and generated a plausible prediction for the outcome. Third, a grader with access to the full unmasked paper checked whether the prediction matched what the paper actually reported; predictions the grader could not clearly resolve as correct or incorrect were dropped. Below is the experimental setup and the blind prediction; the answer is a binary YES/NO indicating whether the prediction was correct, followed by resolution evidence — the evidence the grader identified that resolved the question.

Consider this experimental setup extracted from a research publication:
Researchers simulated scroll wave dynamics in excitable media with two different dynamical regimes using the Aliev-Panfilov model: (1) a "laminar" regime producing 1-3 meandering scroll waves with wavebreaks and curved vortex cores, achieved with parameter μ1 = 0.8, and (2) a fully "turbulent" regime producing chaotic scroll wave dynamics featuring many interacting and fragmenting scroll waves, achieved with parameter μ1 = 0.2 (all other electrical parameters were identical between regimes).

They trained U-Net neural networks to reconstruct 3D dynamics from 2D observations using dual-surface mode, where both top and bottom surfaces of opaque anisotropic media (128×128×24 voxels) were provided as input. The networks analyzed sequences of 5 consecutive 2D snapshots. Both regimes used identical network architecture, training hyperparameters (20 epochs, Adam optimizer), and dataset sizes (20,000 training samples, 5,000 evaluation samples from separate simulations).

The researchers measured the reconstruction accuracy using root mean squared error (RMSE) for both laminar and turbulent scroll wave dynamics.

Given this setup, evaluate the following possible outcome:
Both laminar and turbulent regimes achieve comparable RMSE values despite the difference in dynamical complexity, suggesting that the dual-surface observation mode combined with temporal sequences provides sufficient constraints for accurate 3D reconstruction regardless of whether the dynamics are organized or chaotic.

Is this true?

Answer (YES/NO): NO